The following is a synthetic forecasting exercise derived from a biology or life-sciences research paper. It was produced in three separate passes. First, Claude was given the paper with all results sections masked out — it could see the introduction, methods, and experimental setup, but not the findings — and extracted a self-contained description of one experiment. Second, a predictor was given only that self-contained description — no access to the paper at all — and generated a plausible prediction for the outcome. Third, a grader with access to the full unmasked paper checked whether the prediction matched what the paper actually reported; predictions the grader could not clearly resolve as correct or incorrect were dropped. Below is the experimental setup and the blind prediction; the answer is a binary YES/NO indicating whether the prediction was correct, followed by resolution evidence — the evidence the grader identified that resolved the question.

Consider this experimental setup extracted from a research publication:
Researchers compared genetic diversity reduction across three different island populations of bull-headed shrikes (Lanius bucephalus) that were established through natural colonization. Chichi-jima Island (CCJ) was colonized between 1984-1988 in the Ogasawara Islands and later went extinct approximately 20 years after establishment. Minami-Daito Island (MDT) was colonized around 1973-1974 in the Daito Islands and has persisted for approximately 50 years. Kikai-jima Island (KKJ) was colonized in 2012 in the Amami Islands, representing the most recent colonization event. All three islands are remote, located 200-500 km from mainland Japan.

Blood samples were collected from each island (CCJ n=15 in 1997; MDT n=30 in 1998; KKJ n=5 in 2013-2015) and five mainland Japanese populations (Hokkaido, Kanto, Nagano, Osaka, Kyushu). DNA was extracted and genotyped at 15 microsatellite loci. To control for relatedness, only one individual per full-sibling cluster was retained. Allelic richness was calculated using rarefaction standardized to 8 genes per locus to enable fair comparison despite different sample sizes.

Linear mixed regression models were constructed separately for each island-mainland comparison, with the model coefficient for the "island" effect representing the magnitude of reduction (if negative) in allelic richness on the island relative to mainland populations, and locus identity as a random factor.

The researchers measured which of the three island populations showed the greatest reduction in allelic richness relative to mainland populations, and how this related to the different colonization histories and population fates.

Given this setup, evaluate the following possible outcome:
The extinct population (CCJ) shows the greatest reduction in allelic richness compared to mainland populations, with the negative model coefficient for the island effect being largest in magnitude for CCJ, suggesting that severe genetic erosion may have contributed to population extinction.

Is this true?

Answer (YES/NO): YES